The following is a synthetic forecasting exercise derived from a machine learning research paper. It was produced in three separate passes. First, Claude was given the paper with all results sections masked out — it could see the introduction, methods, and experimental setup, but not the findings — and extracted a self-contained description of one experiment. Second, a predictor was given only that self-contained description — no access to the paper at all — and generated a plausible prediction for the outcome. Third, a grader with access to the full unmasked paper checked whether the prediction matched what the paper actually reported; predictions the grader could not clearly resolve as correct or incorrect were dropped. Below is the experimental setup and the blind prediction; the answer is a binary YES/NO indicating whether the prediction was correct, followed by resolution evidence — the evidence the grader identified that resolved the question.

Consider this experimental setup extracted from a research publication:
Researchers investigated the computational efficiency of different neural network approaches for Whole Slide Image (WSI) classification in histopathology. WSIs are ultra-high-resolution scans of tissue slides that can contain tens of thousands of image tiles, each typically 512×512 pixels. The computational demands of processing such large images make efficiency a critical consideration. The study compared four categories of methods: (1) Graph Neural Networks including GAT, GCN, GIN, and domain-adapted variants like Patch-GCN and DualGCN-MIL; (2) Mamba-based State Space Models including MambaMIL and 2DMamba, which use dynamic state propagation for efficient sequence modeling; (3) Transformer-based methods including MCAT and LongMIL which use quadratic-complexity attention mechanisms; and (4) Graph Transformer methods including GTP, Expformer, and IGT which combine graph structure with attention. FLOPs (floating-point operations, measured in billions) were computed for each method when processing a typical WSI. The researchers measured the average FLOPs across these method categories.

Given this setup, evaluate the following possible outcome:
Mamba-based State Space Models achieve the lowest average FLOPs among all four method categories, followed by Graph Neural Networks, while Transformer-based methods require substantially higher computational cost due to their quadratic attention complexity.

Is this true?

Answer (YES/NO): NO